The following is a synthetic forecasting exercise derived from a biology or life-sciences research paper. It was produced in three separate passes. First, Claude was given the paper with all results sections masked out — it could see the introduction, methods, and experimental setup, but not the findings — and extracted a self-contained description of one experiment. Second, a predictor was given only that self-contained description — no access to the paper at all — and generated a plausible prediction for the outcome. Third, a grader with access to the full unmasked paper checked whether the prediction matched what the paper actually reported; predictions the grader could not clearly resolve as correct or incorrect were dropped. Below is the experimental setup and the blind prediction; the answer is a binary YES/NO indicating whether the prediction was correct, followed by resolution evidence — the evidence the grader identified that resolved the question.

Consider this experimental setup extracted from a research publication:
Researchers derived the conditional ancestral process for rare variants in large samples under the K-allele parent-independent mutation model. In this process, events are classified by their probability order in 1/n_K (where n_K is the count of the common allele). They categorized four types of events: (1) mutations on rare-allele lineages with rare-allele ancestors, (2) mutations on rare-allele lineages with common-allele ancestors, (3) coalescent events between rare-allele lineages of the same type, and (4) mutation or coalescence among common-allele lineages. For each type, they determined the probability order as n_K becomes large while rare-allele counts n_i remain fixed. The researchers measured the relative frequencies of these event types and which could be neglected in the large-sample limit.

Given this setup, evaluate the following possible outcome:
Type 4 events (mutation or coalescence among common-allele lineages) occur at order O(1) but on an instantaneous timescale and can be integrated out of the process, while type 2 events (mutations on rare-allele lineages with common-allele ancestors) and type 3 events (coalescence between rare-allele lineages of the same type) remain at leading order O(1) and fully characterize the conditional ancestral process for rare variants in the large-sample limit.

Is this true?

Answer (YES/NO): NO